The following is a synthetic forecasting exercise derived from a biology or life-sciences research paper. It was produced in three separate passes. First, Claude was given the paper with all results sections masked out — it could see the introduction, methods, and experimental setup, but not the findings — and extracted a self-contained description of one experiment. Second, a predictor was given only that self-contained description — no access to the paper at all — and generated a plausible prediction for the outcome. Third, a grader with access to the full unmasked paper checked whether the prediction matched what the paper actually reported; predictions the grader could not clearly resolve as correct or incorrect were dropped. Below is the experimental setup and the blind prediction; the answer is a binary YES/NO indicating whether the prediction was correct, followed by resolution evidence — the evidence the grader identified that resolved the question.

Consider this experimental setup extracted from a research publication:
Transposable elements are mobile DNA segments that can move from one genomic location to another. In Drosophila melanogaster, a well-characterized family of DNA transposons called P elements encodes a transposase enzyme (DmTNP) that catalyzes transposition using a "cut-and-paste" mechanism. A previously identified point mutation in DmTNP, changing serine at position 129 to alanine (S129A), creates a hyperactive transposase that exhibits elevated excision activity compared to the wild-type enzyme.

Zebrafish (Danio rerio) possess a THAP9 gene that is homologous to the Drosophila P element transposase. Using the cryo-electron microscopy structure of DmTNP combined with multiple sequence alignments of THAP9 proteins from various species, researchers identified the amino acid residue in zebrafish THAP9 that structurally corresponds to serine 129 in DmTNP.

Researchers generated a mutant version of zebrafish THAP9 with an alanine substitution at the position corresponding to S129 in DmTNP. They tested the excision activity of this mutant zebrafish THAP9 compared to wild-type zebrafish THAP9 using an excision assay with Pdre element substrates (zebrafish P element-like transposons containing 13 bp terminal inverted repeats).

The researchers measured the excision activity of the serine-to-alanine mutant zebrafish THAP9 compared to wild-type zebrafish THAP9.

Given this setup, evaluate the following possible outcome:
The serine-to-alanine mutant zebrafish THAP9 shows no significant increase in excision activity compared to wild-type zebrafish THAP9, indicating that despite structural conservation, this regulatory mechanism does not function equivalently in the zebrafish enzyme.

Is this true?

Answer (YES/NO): NO